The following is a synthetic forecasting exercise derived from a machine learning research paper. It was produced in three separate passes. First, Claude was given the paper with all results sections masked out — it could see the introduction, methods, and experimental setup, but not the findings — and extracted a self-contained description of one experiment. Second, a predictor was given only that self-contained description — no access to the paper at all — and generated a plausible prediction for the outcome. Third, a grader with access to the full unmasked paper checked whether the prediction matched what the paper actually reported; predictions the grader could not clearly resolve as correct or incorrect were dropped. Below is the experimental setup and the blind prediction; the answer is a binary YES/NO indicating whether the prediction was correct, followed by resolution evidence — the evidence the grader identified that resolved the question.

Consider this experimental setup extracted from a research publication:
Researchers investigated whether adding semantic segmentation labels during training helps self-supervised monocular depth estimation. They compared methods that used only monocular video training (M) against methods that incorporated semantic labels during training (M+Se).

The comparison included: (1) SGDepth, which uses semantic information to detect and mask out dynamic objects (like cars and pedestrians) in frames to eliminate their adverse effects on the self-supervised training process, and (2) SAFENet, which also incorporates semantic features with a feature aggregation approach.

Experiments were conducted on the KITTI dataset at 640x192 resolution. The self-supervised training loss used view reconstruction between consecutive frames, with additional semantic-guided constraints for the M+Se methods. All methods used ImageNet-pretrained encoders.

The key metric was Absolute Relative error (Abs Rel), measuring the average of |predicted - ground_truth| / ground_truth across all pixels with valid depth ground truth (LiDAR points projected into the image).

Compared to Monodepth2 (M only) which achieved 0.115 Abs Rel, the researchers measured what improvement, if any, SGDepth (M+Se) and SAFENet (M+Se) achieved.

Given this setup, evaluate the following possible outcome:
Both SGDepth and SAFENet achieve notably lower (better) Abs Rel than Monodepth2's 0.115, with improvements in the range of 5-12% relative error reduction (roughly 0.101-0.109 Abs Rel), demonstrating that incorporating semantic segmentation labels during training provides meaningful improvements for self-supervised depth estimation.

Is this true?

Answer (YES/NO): NO